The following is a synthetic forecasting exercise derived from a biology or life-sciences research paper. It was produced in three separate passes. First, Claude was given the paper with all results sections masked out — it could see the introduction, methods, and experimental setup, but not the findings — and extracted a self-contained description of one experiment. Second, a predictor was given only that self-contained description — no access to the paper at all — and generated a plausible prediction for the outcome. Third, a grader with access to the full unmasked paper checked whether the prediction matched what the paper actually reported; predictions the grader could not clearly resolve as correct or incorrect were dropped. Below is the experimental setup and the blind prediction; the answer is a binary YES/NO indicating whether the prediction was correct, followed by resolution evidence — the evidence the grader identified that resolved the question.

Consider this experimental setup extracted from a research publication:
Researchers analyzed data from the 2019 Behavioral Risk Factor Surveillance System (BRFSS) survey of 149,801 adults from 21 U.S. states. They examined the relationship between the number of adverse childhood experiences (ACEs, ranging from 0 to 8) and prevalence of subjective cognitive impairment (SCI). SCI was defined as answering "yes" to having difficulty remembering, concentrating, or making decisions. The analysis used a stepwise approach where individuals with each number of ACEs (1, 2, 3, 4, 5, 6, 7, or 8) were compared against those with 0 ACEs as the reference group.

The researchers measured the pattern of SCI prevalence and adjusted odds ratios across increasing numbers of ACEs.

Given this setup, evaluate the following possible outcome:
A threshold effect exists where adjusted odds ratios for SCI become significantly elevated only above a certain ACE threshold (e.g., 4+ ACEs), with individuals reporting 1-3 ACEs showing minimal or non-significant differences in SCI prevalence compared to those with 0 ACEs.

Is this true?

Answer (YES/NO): NO